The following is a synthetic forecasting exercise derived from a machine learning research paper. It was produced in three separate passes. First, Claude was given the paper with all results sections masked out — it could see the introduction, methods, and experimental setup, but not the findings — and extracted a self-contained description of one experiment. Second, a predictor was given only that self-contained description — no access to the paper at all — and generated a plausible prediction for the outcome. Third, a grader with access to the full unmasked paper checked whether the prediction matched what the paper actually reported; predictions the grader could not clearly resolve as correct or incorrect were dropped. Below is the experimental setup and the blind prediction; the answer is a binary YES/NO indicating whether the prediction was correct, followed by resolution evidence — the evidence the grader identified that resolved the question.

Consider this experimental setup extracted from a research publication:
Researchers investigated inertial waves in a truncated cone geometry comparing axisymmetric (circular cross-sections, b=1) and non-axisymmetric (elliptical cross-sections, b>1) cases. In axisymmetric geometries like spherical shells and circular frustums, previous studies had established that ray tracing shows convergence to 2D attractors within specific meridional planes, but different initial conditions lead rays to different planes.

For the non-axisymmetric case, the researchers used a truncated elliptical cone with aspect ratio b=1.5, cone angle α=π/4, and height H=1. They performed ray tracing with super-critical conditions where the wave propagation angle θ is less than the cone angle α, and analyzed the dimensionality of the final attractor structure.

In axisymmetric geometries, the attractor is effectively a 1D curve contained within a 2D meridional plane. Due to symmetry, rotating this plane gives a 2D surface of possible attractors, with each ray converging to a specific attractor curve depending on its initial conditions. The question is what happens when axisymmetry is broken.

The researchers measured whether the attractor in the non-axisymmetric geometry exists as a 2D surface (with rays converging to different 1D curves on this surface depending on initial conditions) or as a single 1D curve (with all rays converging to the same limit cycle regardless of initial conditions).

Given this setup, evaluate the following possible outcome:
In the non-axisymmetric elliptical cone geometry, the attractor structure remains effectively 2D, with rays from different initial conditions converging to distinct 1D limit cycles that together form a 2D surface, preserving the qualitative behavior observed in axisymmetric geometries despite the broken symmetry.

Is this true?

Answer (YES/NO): NO